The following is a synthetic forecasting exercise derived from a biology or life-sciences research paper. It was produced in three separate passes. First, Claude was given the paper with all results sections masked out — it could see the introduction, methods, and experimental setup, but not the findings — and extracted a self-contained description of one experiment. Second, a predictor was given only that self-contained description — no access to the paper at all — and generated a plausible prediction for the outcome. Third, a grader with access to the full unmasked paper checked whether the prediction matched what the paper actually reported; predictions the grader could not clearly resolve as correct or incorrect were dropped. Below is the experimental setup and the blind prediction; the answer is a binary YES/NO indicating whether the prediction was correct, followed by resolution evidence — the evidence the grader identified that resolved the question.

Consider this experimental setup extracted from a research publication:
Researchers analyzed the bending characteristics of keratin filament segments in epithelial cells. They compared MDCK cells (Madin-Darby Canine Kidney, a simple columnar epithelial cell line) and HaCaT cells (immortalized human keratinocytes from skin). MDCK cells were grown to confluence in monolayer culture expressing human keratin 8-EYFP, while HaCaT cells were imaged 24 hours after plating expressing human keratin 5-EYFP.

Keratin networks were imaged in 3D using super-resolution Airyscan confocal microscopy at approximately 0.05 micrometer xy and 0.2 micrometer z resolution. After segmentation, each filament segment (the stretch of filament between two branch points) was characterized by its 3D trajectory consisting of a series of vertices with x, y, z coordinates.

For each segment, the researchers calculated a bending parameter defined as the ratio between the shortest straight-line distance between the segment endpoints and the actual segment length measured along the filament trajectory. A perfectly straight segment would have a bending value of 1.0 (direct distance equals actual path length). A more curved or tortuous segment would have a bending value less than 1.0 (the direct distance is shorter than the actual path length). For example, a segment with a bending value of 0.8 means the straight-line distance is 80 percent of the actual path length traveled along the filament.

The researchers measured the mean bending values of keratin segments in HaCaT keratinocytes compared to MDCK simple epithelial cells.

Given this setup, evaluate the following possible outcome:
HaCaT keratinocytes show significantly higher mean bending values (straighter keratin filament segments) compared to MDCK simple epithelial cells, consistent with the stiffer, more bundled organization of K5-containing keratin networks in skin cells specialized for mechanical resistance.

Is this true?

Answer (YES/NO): NO